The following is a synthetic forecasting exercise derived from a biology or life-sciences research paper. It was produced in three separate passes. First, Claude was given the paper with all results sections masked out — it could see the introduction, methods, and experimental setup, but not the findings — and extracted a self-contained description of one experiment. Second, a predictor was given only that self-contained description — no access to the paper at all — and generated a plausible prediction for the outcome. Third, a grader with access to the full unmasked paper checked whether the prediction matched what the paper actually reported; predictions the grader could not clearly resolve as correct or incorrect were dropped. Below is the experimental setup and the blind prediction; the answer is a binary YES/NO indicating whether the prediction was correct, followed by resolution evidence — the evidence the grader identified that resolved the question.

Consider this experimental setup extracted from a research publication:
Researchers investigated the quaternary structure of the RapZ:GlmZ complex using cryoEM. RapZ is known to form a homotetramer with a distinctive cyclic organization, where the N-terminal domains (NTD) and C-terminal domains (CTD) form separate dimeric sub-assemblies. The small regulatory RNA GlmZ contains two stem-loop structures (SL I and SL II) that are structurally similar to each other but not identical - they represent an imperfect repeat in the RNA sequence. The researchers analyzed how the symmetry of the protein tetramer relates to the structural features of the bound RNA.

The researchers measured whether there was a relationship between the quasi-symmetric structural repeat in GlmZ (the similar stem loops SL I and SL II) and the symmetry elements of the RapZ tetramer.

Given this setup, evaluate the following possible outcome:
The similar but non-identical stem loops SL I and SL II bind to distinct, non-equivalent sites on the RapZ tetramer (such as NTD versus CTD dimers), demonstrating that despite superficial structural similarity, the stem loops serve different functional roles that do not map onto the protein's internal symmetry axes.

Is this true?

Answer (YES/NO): NO